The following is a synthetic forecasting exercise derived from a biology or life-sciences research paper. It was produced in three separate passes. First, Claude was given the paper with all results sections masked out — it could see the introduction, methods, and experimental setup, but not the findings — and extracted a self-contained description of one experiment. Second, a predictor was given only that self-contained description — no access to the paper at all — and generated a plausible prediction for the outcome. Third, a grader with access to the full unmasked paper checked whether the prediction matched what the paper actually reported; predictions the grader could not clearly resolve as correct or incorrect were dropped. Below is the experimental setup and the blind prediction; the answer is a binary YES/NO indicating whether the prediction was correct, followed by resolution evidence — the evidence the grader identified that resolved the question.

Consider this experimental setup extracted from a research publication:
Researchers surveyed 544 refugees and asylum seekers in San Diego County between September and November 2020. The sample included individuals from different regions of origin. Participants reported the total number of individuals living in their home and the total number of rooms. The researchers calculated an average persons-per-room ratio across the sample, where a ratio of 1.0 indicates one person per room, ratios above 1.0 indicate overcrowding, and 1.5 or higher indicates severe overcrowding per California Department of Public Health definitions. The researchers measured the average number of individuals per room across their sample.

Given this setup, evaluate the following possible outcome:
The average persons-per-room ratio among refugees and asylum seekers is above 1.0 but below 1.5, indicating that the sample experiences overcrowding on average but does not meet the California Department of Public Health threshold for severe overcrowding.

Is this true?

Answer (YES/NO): NO